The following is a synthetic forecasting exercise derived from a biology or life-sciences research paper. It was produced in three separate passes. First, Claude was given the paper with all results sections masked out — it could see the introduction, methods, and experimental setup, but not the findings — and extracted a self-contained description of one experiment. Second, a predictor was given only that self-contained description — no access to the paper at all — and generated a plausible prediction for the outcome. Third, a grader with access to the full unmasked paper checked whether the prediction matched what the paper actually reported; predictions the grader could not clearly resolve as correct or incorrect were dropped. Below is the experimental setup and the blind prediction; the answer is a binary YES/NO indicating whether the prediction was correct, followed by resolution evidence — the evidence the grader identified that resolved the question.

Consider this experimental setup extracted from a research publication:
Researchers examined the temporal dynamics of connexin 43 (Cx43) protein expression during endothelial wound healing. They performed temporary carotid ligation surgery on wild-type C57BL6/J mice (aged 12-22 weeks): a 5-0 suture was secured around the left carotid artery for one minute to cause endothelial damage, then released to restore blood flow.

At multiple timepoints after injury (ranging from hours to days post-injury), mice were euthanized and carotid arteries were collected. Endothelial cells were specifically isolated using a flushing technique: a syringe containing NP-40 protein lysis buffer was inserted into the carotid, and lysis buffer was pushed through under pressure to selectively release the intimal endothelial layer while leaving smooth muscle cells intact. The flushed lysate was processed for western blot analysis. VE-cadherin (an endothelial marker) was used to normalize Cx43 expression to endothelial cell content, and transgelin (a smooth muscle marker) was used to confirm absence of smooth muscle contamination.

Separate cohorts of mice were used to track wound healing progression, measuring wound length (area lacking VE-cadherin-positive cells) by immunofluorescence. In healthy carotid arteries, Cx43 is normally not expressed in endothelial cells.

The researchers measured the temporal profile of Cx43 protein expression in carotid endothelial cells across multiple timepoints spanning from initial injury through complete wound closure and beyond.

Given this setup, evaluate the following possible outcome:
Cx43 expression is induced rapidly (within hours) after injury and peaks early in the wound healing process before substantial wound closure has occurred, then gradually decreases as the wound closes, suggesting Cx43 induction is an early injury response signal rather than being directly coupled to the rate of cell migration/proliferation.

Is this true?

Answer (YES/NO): NO